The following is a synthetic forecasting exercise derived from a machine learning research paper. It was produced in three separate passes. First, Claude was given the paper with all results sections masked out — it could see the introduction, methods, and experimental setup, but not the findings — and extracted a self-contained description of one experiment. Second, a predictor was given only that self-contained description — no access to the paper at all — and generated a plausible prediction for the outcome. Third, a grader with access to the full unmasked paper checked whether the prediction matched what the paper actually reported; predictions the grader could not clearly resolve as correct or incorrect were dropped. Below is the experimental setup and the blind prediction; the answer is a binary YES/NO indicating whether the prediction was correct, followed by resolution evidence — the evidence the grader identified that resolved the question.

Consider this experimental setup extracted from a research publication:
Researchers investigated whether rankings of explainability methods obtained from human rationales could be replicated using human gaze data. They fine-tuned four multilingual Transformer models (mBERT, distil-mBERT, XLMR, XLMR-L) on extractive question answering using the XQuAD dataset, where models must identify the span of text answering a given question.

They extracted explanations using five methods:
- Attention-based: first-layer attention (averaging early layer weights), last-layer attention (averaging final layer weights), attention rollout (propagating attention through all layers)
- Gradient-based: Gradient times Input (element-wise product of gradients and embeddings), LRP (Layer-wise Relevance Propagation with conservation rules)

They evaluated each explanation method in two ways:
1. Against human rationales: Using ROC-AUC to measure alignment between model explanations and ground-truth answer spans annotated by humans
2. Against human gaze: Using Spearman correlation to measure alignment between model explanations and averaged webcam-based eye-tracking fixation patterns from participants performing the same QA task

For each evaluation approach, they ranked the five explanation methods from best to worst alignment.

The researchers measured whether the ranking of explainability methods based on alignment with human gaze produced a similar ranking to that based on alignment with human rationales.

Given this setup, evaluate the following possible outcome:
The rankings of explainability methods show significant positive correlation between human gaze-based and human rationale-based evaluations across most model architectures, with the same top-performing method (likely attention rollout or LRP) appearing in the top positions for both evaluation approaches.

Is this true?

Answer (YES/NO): NO